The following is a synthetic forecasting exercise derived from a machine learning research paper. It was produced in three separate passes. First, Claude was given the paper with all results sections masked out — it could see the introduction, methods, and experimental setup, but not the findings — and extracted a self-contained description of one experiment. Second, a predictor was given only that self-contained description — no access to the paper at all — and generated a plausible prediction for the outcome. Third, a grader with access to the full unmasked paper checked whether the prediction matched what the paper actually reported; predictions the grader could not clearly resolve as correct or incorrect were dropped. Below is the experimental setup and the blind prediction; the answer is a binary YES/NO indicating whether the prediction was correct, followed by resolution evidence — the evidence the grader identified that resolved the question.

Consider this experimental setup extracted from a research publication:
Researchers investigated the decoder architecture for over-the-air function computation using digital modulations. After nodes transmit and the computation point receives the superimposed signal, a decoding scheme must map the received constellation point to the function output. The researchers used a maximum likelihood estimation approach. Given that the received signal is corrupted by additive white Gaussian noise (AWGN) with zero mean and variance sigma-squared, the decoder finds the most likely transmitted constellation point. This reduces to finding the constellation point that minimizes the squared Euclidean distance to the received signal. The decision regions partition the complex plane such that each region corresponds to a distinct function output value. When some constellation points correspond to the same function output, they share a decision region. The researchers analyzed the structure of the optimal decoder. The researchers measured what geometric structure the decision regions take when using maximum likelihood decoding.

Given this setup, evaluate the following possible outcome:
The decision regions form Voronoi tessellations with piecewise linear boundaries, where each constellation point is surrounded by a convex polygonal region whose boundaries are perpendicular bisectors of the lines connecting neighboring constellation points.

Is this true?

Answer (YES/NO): YES